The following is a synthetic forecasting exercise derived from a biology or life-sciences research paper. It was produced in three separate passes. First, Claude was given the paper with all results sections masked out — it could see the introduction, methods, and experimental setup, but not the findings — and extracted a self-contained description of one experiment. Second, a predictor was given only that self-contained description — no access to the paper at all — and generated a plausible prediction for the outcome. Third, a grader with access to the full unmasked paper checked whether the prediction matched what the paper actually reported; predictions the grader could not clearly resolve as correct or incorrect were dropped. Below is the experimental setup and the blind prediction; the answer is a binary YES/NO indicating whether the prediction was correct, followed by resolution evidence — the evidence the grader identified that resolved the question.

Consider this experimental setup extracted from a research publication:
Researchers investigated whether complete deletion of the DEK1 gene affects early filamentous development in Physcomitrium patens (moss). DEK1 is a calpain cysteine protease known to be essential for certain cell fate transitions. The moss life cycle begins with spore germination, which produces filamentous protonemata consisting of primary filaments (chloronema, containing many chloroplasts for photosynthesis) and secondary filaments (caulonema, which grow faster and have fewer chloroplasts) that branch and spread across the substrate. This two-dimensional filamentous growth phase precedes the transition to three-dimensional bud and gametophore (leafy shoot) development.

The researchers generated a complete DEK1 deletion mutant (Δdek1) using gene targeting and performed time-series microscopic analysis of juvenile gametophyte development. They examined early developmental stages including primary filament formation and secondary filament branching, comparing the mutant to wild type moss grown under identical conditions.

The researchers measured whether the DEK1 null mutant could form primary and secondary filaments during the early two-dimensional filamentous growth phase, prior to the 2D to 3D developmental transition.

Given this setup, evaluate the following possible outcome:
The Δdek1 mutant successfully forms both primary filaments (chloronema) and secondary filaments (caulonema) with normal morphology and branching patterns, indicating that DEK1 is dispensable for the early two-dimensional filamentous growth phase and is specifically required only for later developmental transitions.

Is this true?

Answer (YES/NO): NO